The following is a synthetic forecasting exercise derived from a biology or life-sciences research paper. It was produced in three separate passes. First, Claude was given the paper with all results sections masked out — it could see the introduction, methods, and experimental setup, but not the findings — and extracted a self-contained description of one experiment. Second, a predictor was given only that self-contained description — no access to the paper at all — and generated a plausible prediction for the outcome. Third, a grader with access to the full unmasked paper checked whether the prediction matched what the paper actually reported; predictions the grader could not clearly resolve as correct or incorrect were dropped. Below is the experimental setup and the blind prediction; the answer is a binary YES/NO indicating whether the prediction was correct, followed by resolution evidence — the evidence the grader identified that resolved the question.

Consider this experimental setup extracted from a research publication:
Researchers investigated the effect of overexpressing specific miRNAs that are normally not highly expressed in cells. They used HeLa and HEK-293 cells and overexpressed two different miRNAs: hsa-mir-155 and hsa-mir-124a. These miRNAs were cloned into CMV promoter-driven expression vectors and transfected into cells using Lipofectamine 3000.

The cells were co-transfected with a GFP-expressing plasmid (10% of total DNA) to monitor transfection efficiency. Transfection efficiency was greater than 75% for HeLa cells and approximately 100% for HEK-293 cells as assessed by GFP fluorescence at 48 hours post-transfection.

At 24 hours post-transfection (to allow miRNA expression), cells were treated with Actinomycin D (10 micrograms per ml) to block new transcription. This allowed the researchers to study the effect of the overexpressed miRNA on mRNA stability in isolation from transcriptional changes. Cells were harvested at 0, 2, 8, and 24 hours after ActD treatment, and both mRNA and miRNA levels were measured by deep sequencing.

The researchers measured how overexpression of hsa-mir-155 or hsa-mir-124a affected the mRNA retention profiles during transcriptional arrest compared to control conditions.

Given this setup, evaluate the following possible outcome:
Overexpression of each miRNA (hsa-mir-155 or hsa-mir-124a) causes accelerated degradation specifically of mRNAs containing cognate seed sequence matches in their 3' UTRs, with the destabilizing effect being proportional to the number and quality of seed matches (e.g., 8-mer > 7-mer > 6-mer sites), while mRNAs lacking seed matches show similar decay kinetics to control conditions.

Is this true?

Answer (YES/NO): NO